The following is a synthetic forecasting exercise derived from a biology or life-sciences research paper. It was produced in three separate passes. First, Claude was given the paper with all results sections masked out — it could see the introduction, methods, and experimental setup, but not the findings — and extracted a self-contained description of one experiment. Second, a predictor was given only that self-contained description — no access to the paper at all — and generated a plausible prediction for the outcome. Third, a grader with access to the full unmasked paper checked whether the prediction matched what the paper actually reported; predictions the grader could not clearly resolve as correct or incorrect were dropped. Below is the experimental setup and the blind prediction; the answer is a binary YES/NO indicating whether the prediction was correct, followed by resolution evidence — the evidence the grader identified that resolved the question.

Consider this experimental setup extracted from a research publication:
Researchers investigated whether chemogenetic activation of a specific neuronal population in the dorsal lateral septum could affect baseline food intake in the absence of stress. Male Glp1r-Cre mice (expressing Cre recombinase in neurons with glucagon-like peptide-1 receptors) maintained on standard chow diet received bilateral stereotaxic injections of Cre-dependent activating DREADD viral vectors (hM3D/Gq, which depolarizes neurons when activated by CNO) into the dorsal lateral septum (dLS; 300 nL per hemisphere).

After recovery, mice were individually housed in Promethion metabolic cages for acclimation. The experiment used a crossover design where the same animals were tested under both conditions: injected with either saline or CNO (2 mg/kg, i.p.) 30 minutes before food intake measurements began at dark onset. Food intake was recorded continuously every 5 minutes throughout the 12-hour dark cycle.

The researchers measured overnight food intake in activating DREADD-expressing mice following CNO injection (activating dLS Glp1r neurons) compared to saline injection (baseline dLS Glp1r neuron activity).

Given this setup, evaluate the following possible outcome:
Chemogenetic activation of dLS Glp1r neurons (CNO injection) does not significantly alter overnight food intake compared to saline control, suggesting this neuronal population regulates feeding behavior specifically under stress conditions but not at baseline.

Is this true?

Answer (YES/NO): YES